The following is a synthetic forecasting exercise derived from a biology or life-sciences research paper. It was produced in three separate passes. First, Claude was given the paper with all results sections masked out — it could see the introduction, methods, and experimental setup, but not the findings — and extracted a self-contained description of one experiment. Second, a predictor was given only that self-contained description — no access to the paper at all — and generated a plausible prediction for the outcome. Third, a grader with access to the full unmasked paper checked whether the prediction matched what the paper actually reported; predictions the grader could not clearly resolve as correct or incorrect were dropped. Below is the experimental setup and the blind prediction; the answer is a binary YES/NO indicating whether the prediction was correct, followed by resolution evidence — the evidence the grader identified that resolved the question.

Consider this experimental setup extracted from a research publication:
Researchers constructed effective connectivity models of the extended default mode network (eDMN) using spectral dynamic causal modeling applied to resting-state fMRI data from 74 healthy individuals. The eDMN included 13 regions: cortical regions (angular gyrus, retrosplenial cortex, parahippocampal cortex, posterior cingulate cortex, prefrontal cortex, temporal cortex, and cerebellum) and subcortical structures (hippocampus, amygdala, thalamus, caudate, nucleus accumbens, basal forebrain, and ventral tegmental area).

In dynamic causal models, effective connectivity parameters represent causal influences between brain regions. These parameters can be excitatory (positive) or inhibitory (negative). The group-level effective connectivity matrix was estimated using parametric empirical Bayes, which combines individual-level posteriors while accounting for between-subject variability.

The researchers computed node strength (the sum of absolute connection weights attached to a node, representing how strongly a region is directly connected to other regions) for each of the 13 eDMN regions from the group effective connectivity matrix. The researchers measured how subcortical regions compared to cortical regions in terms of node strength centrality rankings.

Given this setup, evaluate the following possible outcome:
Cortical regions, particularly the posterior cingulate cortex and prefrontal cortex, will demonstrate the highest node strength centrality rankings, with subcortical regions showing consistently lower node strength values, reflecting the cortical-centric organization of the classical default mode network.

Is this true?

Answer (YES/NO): NO